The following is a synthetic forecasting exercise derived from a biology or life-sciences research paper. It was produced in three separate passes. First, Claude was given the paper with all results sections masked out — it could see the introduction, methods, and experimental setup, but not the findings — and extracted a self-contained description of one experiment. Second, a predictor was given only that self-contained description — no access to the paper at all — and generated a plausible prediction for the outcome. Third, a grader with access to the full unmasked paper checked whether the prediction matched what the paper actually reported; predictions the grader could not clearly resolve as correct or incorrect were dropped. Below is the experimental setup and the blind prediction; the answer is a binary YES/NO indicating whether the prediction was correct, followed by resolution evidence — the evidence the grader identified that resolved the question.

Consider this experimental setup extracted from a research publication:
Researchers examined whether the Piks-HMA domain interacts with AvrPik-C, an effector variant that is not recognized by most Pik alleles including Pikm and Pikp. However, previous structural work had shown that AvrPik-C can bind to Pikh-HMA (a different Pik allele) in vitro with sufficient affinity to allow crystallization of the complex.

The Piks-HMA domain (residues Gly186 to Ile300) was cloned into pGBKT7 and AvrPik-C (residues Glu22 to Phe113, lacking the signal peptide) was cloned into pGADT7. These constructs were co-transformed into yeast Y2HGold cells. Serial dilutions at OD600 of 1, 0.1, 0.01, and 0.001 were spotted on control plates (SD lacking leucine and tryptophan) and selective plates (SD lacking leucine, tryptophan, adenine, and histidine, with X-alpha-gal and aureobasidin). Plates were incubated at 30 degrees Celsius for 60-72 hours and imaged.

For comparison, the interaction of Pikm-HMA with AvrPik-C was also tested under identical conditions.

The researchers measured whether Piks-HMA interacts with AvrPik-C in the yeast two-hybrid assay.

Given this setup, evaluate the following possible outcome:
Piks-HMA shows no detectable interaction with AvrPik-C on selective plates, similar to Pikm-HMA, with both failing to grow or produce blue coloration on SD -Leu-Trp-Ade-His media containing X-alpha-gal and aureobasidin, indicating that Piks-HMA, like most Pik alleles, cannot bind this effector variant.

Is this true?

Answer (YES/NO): YES